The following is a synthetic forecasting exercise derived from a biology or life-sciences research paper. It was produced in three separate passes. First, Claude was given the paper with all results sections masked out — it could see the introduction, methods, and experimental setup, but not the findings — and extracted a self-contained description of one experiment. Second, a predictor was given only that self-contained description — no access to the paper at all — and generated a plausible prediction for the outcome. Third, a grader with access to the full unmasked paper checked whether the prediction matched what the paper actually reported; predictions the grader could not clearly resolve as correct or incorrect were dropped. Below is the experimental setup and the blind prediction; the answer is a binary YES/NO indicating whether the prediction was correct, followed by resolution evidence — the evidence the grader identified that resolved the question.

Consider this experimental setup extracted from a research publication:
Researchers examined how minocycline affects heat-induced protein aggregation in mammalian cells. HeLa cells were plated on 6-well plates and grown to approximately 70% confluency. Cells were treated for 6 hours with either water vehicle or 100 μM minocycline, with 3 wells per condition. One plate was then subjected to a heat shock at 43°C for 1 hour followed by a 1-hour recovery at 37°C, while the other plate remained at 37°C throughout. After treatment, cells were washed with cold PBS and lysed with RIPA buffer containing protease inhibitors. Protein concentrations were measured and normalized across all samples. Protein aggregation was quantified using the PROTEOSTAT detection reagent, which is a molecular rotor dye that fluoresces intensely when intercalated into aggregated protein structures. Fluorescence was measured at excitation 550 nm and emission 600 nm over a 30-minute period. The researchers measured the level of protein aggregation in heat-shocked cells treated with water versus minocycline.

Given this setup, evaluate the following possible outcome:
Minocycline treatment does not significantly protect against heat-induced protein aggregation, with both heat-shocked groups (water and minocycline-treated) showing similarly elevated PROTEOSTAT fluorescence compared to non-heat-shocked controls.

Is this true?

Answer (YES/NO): NO